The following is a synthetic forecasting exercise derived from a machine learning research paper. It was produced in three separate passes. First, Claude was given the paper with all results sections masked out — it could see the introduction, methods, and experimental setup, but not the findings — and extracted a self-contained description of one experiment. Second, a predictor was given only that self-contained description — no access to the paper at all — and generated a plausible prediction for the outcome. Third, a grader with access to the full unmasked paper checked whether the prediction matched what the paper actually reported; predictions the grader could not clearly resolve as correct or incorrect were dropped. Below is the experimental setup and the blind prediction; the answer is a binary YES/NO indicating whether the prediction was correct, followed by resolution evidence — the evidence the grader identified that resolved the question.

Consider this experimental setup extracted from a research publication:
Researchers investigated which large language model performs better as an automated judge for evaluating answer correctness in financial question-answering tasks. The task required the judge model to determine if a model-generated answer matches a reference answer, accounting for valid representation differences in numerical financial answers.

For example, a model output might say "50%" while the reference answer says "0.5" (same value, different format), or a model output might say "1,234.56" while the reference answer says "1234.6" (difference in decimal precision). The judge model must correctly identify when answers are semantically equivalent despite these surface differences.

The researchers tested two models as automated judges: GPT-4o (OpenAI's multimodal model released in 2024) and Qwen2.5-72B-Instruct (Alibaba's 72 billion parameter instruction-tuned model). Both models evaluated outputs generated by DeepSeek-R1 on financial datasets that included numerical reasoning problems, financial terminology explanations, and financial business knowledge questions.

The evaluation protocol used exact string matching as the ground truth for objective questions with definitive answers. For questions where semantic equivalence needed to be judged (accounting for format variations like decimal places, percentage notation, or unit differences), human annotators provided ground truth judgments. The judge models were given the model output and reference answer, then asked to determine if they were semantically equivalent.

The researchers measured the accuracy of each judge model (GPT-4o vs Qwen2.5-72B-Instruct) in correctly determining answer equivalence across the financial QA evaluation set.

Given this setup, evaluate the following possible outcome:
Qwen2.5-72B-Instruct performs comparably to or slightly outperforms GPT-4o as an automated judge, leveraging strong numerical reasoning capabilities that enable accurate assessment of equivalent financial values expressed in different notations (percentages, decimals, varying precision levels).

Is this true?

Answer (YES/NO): YES